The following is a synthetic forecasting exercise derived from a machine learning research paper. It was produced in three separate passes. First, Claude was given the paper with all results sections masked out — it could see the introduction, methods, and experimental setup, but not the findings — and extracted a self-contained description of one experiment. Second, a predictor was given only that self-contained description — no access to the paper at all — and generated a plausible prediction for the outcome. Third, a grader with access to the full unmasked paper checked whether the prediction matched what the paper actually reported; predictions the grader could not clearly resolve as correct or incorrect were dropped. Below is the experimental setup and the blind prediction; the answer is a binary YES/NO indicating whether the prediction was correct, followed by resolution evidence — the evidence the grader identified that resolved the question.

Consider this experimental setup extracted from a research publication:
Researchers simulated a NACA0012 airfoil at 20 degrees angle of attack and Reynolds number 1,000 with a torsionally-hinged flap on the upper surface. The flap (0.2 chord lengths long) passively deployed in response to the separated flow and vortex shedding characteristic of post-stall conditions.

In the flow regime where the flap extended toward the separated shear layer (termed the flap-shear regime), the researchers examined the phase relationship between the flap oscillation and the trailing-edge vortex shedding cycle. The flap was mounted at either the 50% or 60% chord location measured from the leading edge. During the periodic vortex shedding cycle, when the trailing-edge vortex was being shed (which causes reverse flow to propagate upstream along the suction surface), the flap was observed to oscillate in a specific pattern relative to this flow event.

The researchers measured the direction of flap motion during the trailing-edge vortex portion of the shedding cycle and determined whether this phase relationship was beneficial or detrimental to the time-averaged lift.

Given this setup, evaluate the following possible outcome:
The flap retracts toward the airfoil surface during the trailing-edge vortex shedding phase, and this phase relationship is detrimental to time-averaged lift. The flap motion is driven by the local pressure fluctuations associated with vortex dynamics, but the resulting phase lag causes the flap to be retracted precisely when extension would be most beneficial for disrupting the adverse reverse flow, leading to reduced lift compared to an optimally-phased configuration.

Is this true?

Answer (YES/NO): NO